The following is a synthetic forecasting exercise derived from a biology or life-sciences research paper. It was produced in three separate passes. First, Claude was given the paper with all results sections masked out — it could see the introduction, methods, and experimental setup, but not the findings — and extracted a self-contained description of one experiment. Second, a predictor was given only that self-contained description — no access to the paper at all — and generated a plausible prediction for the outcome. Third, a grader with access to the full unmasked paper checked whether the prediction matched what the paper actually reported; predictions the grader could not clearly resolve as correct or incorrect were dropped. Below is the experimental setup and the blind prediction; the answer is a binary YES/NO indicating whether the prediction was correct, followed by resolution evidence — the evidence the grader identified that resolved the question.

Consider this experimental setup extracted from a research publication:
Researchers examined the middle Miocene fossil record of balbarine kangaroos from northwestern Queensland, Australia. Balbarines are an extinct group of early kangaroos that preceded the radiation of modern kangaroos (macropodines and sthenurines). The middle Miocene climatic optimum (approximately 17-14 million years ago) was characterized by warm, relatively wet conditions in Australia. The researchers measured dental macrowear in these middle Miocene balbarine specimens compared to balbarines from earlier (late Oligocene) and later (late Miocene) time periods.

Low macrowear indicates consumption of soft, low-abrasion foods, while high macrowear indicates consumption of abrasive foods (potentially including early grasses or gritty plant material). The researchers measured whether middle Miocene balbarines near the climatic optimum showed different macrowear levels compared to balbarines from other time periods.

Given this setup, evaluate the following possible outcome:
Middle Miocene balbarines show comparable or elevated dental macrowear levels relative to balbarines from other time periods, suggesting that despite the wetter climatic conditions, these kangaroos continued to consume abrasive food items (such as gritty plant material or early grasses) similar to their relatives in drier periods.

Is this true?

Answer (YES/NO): YES